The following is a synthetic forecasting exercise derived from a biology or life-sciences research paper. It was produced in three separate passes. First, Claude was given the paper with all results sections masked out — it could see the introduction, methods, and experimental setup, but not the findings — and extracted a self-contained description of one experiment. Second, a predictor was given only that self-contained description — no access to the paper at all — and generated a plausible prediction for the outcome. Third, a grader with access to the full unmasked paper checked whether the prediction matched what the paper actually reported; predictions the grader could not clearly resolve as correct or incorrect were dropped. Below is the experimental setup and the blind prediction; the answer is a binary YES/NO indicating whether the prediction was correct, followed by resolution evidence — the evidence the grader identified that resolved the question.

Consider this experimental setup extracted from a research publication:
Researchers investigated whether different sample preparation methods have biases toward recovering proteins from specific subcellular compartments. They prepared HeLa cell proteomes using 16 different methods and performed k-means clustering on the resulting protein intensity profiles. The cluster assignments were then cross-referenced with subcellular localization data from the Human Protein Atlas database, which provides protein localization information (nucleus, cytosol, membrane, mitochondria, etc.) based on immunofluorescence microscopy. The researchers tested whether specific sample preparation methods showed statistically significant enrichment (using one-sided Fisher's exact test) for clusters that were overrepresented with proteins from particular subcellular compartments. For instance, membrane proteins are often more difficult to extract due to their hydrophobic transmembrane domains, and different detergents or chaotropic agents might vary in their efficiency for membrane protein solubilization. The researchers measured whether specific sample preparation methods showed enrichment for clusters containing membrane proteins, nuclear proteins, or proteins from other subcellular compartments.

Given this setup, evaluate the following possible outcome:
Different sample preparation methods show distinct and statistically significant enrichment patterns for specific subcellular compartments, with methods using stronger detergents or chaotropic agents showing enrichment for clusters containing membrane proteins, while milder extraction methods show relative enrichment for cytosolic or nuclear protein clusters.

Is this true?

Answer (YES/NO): NO